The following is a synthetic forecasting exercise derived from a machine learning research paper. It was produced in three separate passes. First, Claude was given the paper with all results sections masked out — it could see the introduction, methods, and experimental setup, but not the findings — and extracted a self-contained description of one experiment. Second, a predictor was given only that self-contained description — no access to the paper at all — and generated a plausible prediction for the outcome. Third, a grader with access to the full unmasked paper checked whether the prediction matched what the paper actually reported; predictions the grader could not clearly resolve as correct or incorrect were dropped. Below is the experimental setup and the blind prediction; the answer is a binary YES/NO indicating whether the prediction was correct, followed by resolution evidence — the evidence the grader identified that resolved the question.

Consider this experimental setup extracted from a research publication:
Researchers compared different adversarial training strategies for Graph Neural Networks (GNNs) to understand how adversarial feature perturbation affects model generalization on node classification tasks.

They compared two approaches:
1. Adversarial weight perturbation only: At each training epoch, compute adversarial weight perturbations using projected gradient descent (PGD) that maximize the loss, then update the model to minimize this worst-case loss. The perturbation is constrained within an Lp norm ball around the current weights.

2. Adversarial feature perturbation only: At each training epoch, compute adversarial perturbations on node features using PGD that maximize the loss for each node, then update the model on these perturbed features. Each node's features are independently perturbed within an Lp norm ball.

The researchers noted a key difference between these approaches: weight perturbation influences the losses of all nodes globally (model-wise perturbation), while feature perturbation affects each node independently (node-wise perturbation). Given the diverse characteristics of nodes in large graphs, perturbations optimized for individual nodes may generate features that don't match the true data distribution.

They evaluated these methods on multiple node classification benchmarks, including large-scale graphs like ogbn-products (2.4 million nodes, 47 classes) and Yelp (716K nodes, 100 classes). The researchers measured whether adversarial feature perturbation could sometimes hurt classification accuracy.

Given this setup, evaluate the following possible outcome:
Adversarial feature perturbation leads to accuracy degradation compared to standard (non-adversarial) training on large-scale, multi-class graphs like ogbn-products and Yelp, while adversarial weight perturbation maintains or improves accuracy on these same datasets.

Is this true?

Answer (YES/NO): NO